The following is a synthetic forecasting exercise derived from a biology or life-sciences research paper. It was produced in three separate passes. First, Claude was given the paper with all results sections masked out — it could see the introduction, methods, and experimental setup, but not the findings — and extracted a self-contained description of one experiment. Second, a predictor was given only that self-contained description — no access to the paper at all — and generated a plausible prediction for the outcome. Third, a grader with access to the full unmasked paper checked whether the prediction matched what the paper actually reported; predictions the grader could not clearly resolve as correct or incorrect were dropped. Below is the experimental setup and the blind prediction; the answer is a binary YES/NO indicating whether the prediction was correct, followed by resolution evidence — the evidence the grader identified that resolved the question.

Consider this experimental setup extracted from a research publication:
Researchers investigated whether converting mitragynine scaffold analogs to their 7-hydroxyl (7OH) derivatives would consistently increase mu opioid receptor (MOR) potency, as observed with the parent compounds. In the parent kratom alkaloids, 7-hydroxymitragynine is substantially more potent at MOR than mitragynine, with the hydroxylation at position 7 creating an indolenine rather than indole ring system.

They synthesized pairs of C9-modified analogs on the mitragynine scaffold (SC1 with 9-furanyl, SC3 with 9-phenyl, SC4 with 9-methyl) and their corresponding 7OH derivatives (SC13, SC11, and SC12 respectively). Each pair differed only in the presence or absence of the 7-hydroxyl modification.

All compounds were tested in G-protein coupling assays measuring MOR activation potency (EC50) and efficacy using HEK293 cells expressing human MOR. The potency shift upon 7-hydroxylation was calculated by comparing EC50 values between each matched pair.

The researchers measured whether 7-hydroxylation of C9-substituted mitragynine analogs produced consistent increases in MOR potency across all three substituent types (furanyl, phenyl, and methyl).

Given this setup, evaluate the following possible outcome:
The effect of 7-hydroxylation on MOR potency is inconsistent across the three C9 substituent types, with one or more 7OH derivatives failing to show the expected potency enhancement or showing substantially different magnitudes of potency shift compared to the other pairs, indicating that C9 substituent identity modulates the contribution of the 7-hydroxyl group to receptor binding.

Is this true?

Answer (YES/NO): NO